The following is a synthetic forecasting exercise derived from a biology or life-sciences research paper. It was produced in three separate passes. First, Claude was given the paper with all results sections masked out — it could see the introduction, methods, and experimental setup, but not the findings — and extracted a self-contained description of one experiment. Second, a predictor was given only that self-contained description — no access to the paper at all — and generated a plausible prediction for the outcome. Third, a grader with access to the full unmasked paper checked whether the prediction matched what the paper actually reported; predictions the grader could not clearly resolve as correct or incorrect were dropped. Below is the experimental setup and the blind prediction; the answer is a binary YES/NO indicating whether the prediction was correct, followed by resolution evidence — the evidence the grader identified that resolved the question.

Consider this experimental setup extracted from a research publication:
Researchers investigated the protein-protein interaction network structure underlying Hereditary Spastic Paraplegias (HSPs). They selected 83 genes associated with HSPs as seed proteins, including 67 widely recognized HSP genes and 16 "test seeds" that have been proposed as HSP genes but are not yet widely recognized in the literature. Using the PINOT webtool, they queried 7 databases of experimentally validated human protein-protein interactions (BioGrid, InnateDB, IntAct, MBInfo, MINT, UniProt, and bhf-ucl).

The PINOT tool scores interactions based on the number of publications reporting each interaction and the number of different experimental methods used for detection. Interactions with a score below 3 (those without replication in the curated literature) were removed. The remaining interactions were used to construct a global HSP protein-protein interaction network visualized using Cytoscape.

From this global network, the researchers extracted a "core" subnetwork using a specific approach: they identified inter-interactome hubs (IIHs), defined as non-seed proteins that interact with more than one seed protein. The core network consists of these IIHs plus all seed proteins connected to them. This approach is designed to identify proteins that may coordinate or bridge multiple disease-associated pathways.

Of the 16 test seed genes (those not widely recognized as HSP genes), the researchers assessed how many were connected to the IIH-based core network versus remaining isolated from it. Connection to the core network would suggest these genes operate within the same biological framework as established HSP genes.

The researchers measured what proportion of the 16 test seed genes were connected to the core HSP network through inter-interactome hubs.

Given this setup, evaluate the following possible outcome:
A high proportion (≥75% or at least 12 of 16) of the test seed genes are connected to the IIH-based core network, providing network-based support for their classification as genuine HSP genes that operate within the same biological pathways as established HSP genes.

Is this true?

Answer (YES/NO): NO